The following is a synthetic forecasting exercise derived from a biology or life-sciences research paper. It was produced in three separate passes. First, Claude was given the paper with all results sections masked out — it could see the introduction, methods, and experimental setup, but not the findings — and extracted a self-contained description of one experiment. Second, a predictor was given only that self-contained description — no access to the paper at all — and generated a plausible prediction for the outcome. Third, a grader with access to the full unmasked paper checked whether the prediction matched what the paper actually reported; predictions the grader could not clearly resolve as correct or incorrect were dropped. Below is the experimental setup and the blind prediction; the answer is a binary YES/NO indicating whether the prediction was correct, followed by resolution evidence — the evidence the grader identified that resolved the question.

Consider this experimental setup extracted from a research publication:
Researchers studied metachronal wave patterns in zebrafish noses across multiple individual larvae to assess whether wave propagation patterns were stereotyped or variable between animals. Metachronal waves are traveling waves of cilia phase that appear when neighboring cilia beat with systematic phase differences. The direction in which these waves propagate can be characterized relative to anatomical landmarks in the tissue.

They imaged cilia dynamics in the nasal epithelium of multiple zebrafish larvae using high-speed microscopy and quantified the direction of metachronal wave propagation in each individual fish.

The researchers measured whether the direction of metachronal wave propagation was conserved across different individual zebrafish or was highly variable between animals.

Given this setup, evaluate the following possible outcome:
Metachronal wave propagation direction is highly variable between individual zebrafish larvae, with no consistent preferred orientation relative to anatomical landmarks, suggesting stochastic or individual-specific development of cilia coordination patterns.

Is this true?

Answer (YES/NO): NO